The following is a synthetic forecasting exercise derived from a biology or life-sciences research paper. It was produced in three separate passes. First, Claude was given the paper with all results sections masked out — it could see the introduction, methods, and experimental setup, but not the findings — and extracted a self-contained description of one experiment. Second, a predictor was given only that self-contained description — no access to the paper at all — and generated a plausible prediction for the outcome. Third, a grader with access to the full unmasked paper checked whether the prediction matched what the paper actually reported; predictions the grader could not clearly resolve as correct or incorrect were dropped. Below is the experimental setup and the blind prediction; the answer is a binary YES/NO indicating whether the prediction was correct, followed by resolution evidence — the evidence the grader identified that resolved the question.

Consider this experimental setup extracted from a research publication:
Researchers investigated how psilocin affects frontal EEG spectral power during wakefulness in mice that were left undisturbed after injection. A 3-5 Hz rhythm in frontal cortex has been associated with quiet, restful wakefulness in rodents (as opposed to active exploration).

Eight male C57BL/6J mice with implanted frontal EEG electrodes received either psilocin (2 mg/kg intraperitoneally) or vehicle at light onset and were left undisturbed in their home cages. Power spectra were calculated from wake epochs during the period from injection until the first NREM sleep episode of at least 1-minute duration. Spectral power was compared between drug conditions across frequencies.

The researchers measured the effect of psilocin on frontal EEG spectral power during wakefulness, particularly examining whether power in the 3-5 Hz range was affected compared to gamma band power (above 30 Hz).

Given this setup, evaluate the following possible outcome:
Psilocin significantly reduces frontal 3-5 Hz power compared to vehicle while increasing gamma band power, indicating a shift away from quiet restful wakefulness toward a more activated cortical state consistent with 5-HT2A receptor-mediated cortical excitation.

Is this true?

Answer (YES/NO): NO